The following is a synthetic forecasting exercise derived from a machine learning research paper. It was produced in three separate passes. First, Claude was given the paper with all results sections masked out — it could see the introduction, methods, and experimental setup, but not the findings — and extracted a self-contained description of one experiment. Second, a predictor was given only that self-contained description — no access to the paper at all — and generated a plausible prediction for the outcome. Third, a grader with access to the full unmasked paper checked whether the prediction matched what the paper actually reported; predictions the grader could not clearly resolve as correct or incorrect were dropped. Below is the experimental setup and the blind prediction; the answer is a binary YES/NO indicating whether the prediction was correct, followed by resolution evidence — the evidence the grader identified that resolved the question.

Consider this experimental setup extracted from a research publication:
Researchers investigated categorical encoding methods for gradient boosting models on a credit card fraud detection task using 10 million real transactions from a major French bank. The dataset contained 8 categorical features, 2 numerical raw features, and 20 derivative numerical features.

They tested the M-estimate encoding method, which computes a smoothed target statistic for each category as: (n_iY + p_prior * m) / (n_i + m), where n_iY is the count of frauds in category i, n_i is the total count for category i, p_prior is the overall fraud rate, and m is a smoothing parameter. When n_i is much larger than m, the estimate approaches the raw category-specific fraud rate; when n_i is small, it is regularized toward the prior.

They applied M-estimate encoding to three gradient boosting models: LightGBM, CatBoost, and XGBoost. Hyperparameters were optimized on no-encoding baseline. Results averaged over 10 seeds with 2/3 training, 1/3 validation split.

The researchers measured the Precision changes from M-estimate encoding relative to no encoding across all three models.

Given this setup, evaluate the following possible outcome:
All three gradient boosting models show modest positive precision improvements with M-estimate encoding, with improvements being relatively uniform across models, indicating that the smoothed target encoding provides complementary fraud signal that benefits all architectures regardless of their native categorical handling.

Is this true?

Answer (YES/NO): NO